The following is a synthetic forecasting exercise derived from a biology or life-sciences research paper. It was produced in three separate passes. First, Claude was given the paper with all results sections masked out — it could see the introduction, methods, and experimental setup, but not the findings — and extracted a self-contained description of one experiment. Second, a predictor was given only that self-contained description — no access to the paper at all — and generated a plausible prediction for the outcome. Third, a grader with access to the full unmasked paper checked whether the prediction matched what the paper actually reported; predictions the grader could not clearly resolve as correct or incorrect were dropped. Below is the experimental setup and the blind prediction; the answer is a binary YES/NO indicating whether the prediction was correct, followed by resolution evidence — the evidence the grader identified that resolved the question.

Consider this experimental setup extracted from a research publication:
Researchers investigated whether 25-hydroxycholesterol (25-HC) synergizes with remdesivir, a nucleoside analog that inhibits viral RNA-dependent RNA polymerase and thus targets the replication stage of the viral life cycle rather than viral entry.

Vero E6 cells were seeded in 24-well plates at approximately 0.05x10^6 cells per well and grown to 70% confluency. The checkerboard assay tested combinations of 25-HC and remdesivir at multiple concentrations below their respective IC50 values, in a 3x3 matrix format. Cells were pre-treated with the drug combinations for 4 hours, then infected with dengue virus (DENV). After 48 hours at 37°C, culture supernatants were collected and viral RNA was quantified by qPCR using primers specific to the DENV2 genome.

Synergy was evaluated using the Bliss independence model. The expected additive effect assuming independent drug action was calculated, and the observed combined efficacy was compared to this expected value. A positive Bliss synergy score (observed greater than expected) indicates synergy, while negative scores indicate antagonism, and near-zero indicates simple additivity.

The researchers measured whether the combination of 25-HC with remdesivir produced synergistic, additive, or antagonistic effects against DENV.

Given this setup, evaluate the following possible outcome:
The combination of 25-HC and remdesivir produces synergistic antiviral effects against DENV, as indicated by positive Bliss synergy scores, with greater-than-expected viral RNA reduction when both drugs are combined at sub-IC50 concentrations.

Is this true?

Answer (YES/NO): YES